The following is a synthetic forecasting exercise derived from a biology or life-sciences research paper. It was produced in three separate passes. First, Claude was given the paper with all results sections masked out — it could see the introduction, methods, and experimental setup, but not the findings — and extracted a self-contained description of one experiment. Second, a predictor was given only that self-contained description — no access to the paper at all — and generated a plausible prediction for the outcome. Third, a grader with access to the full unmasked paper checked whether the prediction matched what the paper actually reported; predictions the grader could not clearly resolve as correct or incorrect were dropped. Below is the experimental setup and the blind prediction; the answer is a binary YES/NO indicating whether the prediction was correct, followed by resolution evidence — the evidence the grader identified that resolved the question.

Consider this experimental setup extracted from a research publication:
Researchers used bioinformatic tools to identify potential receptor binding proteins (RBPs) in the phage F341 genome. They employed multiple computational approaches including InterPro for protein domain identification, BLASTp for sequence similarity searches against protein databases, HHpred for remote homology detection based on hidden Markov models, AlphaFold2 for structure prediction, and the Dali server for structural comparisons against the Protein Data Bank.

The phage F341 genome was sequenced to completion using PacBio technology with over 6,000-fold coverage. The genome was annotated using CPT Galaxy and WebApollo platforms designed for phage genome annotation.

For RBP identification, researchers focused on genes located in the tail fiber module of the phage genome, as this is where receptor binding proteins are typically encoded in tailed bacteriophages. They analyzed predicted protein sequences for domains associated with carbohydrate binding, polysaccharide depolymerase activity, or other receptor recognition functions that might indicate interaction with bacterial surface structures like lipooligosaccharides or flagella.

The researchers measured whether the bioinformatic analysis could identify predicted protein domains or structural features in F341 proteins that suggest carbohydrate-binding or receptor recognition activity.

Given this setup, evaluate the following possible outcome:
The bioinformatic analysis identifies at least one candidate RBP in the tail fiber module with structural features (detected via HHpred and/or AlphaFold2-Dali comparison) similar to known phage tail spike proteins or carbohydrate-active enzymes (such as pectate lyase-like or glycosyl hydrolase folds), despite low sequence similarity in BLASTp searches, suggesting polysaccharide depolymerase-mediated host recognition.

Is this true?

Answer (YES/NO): NO